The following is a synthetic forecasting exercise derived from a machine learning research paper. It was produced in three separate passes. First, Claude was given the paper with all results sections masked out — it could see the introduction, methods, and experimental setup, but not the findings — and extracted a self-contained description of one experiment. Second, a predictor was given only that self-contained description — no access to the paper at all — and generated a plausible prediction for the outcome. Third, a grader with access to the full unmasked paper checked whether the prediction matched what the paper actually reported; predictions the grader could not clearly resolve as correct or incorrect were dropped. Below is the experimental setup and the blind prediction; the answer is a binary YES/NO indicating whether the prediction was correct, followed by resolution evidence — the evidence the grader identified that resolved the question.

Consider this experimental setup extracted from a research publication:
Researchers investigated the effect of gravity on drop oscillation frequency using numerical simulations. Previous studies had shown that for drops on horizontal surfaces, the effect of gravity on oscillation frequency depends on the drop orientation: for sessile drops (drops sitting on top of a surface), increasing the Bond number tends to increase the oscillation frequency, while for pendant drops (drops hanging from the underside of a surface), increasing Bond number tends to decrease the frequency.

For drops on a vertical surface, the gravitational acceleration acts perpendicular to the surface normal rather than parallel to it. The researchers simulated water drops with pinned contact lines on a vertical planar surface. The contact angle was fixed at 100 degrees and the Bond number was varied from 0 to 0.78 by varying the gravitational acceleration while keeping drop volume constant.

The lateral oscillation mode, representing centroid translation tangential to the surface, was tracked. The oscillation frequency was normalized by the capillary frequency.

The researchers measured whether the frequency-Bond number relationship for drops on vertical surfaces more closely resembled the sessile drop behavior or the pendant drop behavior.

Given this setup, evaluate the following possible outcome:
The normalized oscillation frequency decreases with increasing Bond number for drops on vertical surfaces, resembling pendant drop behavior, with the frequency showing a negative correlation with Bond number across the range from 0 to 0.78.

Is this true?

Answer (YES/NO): YES